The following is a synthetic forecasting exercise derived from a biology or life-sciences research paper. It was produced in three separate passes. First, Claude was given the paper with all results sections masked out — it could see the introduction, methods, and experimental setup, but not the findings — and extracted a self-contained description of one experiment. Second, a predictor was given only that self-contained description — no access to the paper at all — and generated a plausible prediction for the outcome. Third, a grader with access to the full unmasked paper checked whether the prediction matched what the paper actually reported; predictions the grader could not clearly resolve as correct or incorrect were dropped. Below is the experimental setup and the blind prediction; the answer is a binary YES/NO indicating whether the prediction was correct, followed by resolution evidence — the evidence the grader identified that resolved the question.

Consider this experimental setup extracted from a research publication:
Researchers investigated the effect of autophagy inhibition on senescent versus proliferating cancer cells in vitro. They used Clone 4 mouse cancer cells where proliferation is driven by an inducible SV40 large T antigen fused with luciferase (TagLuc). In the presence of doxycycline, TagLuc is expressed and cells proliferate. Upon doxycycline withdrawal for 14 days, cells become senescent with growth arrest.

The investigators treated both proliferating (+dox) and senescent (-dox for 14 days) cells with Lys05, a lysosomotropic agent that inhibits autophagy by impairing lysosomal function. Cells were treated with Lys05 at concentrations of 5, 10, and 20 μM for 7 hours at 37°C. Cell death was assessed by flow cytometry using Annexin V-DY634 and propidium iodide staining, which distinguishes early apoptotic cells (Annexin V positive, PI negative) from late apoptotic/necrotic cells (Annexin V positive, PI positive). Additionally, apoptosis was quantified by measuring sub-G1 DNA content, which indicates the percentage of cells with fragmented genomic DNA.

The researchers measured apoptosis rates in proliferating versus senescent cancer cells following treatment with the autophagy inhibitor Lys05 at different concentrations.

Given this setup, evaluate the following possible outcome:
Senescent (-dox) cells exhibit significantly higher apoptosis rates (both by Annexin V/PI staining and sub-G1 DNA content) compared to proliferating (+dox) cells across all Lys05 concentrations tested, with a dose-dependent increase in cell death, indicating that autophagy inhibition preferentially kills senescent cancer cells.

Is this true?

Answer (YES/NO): YES